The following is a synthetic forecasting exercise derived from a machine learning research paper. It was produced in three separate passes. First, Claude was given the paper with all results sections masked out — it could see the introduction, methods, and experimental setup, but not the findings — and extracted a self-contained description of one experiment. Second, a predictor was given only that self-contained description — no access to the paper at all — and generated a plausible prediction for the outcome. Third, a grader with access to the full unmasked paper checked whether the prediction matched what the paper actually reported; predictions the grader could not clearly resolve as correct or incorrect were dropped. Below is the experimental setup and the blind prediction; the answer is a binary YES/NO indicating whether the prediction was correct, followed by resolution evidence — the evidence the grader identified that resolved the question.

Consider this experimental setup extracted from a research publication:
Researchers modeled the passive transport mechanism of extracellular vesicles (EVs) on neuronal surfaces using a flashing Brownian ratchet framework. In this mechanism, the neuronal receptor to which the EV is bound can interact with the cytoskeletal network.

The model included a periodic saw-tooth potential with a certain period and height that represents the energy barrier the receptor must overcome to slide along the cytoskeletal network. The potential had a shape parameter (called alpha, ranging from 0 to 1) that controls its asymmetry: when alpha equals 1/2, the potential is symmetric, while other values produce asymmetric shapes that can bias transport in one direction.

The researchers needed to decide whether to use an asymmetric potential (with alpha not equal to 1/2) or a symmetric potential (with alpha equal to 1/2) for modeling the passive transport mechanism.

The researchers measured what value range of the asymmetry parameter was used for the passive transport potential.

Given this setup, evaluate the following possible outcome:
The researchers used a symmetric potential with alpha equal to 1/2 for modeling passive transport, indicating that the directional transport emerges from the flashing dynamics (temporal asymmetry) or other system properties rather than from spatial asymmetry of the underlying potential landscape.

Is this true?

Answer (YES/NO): NO